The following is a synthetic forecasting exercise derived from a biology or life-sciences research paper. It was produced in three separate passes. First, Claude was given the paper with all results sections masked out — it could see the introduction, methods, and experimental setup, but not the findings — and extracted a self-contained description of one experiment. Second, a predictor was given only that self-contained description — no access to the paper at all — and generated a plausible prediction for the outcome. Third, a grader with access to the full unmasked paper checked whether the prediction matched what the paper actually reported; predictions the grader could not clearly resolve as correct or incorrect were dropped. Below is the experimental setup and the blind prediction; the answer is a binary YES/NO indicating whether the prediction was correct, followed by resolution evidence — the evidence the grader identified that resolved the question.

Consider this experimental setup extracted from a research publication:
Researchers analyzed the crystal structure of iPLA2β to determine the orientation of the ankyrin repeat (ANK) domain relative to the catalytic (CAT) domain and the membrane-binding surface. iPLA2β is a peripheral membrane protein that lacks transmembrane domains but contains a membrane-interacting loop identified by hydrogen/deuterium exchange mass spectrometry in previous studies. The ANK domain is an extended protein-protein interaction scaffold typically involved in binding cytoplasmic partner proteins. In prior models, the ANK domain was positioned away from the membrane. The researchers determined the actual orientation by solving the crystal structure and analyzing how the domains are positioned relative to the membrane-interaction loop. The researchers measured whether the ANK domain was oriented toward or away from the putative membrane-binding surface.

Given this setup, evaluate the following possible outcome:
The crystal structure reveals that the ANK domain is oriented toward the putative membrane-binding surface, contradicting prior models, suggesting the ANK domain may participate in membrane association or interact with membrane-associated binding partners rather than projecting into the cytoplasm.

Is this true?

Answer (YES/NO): YES